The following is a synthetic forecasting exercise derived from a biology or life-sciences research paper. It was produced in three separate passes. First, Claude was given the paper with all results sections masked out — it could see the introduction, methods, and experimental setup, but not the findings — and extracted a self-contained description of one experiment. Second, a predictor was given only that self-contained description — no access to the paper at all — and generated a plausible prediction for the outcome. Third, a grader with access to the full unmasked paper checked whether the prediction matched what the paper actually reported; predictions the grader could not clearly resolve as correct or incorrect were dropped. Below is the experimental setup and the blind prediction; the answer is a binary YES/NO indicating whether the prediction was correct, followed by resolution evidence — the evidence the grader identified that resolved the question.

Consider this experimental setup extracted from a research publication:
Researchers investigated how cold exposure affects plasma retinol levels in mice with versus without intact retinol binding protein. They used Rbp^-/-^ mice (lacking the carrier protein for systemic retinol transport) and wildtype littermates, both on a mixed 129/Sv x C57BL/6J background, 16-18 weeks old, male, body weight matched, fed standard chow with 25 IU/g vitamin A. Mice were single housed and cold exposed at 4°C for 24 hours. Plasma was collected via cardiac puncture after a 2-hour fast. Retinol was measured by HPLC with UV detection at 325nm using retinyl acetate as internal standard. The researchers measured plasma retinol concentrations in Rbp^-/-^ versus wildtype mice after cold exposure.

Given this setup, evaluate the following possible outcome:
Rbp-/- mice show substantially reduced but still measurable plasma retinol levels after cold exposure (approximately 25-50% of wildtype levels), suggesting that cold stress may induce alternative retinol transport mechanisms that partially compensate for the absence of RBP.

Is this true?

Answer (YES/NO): NO